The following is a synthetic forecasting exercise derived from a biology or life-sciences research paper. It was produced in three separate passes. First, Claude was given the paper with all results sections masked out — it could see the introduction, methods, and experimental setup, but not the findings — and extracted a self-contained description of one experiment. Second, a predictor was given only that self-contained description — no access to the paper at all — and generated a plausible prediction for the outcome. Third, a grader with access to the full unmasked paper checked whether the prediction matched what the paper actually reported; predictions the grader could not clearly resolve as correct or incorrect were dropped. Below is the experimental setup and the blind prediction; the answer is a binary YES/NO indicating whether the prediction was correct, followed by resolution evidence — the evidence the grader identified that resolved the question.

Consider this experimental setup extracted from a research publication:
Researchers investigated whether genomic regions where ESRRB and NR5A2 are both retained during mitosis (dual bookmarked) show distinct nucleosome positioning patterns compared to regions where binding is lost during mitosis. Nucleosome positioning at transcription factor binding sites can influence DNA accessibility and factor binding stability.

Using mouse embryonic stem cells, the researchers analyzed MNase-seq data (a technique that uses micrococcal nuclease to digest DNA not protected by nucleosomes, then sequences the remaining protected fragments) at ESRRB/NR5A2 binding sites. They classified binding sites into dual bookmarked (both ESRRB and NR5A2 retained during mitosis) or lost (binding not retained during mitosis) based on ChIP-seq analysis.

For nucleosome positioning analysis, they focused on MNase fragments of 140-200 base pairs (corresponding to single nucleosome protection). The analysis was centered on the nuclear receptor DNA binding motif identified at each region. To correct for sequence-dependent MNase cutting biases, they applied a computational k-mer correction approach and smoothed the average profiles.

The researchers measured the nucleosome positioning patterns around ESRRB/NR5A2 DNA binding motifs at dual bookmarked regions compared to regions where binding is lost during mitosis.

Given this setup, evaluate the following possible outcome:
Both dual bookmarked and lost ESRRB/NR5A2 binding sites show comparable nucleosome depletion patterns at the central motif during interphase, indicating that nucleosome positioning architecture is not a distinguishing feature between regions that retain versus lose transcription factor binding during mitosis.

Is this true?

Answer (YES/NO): NO